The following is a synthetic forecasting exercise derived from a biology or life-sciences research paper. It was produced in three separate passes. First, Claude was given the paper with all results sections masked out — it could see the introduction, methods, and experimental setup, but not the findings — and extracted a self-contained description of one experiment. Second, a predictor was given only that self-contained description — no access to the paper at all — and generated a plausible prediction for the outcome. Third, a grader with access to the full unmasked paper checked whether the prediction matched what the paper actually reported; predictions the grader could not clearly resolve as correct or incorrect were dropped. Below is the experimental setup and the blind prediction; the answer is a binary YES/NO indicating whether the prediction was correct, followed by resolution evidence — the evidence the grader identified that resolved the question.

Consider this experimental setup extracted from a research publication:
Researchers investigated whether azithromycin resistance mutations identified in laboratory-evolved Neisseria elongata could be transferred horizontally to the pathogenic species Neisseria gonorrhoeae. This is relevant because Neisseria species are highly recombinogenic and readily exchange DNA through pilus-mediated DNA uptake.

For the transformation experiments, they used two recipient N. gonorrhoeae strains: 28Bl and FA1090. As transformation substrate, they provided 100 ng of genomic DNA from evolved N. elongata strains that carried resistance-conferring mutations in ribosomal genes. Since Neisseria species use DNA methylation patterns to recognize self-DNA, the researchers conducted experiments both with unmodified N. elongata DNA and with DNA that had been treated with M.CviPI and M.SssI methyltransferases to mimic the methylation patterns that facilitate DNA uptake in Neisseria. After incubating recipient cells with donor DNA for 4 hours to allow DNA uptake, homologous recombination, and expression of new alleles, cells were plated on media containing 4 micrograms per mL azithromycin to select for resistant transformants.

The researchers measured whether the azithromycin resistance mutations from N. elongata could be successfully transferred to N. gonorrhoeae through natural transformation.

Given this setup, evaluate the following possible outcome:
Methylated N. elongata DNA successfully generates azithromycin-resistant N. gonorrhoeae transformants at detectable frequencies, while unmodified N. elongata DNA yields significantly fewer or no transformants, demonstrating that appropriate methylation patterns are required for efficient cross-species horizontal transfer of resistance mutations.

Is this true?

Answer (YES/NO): NO